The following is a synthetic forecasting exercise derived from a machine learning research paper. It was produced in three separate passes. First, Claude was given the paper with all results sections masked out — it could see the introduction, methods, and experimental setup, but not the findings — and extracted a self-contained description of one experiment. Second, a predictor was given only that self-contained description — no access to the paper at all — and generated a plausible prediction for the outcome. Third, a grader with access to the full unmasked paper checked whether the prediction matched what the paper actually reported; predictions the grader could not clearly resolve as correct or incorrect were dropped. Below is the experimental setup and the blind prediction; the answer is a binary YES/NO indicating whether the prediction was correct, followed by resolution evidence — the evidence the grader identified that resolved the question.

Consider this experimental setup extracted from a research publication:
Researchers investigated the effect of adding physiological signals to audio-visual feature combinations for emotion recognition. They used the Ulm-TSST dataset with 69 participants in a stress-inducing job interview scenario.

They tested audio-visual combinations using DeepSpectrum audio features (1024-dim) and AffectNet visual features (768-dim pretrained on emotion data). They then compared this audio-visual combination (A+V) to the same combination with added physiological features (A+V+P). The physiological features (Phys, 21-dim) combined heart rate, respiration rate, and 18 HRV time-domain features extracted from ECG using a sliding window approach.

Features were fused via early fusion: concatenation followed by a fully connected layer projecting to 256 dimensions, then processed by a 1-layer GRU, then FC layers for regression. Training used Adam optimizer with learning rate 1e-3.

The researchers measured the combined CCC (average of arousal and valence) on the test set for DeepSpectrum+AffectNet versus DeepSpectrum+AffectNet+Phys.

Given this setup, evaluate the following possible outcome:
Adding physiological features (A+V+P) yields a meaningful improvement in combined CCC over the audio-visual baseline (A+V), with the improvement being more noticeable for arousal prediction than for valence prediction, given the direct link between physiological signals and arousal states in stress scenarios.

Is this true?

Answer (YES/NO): NO